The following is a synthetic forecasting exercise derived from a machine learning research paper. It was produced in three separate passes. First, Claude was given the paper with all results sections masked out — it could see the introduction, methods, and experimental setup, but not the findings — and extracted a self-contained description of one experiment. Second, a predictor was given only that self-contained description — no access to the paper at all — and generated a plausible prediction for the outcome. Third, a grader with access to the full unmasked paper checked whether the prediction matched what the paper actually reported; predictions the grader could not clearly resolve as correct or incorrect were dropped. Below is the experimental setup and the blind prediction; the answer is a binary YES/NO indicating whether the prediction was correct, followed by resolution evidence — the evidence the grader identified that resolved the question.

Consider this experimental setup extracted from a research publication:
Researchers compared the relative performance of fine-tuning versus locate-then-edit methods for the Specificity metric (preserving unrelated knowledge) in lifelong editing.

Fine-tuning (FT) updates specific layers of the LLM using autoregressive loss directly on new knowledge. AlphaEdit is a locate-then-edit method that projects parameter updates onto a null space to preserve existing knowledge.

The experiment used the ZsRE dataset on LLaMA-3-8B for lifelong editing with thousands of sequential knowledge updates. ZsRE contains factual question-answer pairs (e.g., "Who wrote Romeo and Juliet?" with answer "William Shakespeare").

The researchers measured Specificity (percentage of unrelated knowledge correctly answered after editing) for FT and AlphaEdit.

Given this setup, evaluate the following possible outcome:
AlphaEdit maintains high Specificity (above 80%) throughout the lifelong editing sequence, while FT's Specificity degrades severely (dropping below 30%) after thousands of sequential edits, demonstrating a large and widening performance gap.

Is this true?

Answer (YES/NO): NO